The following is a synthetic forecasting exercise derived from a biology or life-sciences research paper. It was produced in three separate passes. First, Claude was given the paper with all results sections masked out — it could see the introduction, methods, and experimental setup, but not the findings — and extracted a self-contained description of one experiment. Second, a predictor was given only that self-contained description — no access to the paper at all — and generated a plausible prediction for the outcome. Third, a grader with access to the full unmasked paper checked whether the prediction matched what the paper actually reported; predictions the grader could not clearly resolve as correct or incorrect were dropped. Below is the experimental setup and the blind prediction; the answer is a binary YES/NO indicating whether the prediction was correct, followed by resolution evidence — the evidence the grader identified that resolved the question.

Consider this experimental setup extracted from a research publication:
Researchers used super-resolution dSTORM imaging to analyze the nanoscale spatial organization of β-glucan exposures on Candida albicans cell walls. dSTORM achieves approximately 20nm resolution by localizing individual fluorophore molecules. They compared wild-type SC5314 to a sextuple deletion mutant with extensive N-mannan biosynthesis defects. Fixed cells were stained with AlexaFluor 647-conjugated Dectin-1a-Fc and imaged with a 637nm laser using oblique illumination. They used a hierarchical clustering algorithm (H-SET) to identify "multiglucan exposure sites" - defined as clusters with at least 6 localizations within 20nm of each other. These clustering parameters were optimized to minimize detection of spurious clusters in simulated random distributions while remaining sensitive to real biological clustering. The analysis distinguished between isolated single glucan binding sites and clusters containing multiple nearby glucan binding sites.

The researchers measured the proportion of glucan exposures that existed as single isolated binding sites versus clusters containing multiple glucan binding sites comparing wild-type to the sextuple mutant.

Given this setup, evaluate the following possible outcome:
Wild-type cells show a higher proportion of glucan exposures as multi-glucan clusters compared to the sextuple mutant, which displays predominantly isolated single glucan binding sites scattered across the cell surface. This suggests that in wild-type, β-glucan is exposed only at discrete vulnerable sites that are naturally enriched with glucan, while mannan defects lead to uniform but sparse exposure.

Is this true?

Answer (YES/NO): NO